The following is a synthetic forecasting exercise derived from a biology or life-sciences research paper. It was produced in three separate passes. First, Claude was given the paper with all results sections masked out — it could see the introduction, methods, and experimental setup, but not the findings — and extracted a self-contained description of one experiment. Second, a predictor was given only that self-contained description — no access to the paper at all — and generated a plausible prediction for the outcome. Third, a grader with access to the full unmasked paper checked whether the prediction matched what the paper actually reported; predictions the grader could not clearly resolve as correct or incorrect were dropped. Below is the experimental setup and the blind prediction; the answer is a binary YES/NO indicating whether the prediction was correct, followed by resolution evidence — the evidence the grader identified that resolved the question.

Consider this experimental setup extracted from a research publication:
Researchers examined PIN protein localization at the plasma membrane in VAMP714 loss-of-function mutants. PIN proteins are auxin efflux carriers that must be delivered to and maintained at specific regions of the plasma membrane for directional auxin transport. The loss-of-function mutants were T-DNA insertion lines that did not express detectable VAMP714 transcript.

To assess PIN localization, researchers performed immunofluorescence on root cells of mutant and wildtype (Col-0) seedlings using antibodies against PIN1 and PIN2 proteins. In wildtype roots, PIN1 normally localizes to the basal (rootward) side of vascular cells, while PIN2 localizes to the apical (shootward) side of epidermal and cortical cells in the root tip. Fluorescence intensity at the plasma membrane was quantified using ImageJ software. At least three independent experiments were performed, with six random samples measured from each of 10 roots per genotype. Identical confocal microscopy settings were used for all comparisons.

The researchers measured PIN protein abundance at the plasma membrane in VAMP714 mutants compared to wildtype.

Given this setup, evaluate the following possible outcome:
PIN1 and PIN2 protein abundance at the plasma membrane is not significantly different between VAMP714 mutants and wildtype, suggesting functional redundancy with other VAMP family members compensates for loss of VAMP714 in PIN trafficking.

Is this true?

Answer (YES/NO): NO